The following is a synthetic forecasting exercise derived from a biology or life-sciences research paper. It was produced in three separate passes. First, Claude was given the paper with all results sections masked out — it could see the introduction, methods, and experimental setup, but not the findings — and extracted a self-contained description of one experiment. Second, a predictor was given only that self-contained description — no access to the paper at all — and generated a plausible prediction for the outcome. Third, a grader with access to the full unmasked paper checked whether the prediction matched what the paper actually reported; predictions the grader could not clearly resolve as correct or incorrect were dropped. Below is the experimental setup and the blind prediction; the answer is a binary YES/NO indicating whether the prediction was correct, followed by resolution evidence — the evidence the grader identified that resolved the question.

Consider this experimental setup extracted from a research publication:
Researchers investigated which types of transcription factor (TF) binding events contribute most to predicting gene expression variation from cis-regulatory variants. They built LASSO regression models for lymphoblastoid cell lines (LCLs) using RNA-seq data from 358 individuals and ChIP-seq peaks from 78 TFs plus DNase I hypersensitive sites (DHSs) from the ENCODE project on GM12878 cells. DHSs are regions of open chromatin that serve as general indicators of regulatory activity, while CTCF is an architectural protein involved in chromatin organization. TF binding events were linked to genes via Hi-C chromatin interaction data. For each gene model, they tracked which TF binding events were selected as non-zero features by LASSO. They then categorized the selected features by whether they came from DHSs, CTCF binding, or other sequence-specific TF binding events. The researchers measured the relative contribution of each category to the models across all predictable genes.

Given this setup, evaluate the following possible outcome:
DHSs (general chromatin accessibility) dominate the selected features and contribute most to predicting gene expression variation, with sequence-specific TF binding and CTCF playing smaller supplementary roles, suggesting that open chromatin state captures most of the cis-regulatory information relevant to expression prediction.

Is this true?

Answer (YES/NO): NO